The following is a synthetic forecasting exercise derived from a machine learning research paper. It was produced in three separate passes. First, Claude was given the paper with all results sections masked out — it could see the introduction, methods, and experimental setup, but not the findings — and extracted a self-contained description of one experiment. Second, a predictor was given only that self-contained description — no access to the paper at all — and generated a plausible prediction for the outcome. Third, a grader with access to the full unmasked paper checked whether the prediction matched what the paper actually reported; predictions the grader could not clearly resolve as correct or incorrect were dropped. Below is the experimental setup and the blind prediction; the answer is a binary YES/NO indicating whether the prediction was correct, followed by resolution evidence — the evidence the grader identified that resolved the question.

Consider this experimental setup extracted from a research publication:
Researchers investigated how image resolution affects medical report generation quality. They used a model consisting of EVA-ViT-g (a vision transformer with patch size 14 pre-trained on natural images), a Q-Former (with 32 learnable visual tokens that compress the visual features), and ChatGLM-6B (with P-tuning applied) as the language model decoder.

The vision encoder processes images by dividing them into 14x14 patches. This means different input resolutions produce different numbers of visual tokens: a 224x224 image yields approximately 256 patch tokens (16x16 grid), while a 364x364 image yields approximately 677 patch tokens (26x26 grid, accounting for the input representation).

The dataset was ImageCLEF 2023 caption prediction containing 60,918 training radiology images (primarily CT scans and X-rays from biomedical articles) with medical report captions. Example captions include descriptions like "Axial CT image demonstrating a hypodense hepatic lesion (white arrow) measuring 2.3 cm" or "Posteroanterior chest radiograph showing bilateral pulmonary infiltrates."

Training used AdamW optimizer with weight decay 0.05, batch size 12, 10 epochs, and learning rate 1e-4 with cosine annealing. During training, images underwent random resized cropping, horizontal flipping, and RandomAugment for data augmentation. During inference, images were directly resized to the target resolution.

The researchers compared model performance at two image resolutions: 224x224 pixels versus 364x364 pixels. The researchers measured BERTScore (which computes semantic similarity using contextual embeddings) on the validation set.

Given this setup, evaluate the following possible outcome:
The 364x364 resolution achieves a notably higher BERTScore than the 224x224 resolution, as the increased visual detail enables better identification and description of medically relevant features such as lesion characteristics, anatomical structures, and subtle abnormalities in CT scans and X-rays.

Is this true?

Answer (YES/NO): YES